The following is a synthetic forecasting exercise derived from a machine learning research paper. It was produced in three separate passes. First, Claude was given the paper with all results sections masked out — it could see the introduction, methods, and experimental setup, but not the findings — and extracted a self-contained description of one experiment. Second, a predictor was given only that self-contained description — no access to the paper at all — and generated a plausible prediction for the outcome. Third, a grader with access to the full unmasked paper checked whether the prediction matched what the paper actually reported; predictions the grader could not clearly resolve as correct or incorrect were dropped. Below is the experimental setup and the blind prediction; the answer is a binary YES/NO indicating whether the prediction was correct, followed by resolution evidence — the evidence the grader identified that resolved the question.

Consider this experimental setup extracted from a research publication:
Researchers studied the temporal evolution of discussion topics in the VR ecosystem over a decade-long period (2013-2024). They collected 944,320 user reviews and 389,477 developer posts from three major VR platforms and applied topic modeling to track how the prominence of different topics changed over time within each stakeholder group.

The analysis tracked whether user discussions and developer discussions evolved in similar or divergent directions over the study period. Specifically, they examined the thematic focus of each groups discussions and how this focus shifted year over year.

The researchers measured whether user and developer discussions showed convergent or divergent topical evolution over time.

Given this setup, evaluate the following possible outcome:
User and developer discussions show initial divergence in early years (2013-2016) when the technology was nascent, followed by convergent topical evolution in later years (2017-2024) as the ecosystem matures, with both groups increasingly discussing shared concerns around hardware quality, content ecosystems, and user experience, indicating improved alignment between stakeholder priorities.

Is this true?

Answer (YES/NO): NO